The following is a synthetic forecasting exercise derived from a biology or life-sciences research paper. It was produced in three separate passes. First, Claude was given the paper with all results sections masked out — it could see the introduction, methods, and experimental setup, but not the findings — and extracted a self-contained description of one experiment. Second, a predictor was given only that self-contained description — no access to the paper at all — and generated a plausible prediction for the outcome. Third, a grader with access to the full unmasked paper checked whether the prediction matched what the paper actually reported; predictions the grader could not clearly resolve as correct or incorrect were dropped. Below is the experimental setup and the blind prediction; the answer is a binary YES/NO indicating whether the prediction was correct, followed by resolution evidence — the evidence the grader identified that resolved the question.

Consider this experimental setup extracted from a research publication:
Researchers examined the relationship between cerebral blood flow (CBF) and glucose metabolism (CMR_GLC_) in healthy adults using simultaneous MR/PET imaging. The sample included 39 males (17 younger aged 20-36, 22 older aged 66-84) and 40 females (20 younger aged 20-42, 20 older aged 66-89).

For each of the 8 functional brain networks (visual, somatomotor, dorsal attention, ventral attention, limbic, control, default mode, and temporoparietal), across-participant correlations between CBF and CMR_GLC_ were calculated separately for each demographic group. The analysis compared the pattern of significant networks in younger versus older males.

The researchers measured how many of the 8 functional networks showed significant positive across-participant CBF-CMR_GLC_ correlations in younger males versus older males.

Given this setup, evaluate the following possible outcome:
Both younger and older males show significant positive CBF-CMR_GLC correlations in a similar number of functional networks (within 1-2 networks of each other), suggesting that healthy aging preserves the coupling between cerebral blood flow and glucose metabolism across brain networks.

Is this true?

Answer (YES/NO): NO